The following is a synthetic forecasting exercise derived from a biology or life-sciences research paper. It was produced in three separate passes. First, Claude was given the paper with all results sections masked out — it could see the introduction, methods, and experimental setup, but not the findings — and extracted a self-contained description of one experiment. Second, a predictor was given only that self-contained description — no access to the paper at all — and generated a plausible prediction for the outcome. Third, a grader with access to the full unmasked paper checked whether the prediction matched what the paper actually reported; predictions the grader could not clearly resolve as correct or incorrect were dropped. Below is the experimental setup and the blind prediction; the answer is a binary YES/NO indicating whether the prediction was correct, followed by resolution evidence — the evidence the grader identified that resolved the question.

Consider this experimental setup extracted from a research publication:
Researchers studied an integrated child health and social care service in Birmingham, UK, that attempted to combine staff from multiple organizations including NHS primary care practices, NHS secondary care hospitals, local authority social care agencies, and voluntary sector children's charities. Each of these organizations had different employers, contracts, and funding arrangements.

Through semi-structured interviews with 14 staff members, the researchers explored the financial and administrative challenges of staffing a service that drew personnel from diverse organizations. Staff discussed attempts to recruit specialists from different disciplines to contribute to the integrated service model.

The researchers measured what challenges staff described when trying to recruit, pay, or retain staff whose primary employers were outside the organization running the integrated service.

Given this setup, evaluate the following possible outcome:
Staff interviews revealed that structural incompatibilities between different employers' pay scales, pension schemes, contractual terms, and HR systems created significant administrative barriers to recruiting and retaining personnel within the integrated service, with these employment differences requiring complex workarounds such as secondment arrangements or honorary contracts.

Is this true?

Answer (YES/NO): NO